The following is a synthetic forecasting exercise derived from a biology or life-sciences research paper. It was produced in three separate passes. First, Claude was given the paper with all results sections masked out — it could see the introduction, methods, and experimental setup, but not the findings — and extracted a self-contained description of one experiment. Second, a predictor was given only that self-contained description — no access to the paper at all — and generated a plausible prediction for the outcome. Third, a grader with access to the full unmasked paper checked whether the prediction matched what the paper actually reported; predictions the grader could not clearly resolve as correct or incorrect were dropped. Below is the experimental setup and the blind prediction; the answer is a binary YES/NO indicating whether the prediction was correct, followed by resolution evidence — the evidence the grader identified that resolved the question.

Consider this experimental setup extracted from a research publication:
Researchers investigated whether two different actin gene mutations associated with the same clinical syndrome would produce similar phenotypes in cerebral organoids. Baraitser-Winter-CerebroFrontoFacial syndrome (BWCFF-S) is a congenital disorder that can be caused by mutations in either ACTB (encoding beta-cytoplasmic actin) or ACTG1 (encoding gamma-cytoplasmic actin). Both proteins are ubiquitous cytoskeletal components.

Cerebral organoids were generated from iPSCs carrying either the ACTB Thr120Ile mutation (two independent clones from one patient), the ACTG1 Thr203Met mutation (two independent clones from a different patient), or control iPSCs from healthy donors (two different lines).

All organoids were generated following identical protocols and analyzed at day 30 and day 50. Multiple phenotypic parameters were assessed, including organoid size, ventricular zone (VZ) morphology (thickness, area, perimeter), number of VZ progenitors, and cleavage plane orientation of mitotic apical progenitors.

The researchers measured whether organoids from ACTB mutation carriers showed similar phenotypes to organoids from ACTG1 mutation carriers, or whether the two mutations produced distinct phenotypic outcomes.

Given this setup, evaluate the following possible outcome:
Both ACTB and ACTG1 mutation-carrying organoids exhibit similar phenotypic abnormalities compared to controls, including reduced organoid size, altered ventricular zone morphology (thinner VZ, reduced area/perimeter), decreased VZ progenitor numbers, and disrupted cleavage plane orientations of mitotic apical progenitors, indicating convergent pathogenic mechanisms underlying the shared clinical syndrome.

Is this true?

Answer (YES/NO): YES